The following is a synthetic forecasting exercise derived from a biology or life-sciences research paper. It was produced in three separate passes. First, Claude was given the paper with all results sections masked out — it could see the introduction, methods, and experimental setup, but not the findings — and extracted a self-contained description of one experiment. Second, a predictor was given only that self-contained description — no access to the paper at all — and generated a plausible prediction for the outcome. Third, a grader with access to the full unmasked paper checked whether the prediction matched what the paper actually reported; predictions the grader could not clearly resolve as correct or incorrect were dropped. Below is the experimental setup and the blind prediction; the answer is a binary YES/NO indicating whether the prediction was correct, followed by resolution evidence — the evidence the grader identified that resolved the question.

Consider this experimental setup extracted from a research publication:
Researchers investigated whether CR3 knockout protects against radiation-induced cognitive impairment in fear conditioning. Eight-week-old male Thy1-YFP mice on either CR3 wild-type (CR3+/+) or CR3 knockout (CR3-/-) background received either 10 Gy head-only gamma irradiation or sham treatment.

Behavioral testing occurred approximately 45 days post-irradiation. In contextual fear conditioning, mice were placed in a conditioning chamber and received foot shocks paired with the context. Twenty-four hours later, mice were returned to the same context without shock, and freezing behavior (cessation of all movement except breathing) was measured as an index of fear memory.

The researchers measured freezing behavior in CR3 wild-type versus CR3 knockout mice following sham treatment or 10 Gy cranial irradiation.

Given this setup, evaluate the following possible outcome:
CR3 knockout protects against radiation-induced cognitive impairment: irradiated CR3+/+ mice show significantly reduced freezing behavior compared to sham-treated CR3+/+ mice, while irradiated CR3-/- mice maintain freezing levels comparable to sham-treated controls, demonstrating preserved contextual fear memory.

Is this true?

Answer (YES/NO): NO